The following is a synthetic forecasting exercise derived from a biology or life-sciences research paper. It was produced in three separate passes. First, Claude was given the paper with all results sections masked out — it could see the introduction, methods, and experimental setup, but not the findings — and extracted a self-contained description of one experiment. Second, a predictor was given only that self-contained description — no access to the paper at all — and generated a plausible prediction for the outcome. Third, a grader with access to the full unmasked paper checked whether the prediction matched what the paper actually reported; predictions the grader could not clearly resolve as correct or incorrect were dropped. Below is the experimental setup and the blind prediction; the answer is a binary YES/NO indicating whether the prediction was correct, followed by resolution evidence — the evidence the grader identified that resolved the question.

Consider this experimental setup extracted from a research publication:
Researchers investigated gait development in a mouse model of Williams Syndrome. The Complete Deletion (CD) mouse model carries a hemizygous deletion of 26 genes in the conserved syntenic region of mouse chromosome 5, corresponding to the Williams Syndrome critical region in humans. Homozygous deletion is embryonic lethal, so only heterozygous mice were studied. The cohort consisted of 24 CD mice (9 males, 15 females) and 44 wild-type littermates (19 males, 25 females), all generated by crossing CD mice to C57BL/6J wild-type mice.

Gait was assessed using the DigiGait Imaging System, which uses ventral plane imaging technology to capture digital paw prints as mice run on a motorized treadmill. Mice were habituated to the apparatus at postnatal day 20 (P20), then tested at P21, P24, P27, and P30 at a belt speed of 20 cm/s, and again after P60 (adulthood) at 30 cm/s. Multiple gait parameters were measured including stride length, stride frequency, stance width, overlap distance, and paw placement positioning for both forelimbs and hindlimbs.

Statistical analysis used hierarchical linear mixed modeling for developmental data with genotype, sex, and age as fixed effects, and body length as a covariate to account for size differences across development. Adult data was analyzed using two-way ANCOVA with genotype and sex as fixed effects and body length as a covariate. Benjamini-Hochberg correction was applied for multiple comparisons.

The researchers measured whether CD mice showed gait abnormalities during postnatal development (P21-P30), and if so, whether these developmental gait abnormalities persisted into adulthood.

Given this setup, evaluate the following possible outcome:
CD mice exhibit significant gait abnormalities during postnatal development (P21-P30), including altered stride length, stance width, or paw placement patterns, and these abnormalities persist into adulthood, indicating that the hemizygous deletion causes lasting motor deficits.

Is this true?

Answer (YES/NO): NO